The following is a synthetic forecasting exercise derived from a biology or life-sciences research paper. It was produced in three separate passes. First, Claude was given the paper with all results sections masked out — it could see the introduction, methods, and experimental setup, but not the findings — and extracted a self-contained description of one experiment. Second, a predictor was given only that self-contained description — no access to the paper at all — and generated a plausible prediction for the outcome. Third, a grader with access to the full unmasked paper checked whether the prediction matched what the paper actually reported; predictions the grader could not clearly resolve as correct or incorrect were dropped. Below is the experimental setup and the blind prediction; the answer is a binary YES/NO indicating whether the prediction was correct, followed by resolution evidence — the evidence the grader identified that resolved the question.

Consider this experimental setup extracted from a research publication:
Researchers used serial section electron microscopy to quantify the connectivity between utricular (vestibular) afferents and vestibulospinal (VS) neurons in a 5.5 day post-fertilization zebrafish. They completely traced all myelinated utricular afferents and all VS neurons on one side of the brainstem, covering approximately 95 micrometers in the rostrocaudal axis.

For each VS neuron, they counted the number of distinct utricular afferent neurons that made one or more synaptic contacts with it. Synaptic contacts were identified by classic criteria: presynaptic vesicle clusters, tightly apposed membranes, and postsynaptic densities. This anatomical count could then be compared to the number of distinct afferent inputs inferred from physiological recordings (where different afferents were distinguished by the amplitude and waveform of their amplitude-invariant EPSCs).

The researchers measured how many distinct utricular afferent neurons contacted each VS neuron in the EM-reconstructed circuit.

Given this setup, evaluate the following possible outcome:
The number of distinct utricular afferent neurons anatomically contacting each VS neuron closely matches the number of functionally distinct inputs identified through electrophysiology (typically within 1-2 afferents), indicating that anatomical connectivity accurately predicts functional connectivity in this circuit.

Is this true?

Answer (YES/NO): NO